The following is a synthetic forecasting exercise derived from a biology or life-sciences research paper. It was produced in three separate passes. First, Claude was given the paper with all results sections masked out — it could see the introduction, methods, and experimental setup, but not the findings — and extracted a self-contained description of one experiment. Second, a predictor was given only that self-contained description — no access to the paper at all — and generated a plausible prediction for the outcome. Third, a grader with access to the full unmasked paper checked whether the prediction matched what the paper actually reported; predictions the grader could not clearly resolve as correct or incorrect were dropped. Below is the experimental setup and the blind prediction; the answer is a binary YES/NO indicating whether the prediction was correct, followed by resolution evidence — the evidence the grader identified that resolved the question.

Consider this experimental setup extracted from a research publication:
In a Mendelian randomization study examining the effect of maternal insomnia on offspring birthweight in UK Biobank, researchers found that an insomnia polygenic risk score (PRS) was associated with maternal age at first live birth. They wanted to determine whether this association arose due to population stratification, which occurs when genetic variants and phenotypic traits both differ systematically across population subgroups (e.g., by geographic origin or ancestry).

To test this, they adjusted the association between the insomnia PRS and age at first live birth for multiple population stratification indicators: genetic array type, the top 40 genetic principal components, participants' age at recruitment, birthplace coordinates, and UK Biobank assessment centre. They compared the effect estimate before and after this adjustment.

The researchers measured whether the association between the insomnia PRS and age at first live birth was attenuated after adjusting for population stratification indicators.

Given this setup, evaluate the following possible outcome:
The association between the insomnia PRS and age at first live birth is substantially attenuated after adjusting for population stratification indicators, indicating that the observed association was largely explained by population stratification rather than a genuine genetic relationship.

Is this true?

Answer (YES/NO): NO